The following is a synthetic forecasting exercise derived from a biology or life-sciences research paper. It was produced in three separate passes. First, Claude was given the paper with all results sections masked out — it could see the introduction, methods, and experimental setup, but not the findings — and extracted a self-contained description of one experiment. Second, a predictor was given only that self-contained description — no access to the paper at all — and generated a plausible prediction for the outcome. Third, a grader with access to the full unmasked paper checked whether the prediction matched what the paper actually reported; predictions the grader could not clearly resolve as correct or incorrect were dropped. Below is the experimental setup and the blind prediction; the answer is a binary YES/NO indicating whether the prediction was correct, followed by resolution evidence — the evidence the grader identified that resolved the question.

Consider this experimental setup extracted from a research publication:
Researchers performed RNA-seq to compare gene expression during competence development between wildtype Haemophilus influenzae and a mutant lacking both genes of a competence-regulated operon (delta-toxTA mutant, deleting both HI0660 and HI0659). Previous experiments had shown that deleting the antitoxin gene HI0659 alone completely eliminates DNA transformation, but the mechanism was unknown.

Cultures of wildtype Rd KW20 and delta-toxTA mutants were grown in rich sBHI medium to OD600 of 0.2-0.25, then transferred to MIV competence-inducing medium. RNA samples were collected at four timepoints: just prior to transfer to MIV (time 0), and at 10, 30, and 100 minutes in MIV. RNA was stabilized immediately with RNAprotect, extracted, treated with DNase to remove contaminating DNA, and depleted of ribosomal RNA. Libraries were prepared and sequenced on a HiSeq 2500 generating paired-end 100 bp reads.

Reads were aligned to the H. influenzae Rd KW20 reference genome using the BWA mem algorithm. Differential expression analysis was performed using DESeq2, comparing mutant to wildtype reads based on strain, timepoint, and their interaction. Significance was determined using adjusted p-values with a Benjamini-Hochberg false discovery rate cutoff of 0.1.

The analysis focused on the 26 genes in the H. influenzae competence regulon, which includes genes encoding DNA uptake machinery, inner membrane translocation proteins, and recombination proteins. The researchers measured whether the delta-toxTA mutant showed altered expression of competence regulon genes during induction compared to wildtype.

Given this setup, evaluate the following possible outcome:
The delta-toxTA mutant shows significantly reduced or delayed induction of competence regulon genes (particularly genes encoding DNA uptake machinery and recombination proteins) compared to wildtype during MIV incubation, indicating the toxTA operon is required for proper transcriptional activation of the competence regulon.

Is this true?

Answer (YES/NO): NO